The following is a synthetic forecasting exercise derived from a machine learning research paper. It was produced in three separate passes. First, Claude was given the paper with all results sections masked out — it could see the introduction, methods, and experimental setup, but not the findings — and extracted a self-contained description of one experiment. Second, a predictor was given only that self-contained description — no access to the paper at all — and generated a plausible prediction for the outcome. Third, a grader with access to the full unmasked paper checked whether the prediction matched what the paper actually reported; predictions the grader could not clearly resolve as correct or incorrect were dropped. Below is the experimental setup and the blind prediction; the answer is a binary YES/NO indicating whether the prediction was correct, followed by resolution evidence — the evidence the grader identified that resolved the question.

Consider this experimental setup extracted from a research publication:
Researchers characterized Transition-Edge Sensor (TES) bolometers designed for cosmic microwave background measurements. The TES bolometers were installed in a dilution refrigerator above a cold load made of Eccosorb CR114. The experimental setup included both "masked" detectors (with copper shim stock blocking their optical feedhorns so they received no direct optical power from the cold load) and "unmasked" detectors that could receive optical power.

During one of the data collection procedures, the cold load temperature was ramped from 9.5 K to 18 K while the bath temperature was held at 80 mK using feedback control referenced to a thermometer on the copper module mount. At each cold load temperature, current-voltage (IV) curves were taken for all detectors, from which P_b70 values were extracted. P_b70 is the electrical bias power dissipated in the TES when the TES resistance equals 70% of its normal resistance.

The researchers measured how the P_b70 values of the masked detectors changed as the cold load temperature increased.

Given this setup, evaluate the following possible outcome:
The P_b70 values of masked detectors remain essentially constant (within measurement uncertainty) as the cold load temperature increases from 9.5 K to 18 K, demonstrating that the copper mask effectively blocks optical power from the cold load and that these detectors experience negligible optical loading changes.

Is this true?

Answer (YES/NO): NO